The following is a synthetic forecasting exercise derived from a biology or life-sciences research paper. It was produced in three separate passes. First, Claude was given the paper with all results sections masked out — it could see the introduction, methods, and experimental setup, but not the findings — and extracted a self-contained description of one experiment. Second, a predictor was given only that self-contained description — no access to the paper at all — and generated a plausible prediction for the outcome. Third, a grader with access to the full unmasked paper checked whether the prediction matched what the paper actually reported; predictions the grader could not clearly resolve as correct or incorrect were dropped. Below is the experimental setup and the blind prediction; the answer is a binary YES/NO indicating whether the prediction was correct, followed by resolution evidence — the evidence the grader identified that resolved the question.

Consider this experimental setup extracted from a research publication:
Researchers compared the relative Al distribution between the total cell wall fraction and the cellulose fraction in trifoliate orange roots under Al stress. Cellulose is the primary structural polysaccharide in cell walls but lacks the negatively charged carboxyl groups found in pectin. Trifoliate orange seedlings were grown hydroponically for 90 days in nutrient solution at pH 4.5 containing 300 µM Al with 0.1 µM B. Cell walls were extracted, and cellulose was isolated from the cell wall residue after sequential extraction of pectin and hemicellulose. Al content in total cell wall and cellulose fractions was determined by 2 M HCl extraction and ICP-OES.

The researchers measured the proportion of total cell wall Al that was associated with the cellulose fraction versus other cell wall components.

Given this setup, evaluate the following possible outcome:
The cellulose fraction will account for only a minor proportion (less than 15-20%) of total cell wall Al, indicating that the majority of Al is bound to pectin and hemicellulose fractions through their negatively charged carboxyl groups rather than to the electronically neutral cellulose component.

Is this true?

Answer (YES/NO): YES